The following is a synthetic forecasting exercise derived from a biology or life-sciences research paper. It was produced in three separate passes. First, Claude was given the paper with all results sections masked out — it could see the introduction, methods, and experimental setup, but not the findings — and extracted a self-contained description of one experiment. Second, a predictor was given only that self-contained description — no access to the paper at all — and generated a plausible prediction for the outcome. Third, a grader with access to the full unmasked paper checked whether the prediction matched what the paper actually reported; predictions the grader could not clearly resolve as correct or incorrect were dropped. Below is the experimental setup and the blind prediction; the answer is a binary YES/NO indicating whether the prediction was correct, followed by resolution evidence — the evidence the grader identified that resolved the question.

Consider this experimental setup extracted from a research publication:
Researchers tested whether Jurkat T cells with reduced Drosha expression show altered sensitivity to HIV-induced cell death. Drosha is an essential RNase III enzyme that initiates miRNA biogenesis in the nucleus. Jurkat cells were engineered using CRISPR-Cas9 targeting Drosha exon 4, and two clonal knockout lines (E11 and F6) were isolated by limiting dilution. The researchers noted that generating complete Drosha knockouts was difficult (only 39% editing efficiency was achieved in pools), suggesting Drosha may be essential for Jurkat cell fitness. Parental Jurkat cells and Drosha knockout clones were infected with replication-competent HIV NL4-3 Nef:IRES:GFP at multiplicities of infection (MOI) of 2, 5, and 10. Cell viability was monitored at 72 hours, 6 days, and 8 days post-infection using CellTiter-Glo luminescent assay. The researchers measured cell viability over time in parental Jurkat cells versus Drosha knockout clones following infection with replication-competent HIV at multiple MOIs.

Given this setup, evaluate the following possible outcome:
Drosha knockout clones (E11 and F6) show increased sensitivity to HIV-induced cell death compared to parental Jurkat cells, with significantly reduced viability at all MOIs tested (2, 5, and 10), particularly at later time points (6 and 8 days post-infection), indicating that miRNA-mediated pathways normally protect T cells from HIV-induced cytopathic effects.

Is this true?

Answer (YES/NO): NO